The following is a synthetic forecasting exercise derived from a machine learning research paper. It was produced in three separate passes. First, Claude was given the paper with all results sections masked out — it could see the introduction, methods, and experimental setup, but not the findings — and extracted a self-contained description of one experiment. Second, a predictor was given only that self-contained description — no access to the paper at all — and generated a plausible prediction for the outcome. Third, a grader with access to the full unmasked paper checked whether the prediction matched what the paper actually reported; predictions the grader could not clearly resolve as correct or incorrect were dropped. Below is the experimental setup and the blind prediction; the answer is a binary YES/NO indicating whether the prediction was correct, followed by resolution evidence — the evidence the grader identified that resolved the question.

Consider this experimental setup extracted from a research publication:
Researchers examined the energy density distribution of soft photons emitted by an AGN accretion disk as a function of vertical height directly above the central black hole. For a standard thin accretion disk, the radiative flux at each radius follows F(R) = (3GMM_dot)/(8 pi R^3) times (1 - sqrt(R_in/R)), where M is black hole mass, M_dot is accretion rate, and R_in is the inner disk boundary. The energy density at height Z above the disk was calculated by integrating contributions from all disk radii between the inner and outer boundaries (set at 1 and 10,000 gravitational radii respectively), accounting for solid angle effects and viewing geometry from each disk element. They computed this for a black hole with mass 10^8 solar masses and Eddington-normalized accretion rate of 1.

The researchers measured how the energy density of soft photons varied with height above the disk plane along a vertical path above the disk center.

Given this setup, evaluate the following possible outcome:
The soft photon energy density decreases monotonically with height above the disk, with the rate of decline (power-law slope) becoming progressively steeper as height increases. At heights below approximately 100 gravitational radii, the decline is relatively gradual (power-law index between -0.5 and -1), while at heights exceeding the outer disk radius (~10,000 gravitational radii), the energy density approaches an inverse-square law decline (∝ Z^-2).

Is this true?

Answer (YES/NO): NO